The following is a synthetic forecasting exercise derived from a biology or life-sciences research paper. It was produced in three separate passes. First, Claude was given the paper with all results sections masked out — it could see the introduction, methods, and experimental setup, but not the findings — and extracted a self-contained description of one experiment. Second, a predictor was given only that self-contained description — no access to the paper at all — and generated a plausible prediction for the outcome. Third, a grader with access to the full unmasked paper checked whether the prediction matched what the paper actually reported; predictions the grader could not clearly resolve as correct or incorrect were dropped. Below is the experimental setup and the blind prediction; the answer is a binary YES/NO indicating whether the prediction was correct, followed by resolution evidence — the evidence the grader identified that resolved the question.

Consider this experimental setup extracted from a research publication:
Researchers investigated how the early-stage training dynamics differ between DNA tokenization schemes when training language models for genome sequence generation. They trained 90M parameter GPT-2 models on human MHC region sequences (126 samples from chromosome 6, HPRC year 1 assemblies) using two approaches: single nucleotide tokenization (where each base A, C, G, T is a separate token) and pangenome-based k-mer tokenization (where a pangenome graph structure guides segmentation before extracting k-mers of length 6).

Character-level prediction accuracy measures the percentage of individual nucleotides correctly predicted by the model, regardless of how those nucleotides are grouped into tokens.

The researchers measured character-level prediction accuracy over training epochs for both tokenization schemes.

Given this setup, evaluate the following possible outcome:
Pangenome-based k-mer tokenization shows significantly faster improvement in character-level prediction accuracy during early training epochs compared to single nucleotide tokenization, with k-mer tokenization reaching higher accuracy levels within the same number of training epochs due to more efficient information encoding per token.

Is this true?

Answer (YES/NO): NO